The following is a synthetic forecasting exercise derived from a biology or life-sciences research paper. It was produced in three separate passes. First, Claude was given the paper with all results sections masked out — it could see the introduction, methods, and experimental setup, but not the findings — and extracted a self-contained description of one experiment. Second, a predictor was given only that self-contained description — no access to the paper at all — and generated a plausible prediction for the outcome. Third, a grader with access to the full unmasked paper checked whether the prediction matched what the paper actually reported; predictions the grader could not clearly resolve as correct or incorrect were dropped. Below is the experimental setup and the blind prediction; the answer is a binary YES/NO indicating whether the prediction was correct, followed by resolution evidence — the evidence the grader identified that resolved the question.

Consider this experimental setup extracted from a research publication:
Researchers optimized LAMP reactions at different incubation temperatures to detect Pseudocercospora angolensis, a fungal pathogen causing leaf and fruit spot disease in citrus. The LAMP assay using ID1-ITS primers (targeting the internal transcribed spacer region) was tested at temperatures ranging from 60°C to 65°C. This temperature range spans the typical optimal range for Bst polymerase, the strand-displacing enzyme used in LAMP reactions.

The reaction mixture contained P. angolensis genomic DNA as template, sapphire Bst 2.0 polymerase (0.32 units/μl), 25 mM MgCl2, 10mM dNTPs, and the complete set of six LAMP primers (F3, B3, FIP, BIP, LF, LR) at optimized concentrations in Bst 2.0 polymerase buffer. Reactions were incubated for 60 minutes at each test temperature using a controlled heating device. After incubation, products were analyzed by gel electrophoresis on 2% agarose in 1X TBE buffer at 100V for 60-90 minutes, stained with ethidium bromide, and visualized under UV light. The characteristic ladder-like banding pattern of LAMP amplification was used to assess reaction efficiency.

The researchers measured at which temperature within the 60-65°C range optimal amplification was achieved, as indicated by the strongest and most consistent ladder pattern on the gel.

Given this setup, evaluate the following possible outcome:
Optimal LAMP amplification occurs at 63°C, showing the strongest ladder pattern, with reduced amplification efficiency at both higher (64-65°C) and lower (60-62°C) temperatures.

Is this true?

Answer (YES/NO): NO